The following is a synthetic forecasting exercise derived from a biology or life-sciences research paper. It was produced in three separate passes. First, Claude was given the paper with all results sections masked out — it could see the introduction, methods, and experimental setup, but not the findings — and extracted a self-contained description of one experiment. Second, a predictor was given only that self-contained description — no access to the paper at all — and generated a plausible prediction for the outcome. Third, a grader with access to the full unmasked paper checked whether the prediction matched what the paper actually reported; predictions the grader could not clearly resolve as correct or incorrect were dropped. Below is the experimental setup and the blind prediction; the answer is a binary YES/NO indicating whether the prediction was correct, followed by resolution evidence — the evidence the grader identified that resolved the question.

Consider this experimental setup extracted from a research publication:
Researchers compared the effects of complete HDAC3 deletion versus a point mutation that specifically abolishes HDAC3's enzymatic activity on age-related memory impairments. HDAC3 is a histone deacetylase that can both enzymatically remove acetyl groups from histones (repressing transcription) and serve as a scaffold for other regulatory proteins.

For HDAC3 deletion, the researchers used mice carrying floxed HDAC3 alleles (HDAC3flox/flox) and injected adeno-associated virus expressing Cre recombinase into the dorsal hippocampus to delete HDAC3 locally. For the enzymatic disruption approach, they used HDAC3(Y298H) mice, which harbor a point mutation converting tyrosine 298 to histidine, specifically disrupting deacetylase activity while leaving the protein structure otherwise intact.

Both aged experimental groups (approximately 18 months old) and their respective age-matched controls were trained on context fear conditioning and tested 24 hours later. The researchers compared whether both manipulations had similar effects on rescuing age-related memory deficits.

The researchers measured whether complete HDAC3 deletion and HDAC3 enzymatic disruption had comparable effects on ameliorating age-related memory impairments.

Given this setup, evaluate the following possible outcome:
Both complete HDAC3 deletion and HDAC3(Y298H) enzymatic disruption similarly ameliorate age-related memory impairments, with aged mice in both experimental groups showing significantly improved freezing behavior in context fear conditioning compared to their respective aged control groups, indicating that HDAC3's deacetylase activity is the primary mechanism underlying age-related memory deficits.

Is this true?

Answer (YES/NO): NO